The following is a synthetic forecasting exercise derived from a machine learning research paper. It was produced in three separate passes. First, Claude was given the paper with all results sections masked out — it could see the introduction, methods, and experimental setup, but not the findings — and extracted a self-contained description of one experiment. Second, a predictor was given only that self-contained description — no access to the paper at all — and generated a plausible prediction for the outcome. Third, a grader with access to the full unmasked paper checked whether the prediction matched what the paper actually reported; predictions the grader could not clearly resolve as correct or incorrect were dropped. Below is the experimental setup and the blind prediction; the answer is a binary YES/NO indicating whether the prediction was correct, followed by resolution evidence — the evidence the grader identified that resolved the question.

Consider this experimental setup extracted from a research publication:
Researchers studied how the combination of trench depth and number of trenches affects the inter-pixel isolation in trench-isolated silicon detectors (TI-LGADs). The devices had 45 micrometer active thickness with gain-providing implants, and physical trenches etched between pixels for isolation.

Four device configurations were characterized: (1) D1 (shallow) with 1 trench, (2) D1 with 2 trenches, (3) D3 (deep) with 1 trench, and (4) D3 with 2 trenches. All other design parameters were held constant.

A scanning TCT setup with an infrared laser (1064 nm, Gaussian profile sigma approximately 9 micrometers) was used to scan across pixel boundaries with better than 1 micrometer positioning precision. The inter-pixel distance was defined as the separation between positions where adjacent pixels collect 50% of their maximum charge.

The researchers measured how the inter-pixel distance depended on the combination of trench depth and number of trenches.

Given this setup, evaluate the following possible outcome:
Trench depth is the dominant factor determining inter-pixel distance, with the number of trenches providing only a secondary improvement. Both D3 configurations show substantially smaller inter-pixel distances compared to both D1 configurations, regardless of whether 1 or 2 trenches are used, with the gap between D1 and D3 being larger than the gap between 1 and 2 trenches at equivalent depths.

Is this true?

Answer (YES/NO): NO